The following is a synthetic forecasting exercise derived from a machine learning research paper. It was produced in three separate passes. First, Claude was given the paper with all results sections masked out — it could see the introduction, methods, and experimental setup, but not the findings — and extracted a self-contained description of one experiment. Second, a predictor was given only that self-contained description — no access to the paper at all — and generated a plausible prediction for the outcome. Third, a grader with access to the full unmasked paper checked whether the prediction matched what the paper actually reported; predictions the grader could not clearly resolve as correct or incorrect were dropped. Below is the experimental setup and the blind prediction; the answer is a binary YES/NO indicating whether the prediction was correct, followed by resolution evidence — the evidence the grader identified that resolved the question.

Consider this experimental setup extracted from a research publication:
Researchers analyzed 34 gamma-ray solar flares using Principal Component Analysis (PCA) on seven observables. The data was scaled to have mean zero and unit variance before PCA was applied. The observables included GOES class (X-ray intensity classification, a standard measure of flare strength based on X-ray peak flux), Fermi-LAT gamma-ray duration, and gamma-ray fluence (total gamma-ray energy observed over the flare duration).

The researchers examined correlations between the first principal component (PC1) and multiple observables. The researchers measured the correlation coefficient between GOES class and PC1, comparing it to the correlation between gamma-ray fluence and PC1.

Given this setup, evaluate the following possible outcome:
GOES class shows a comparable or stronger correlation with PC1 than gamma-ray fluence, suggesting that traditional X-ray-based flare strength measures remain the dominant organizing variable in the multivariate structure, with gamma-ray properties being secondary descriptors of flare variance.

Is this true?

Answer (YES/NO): NO